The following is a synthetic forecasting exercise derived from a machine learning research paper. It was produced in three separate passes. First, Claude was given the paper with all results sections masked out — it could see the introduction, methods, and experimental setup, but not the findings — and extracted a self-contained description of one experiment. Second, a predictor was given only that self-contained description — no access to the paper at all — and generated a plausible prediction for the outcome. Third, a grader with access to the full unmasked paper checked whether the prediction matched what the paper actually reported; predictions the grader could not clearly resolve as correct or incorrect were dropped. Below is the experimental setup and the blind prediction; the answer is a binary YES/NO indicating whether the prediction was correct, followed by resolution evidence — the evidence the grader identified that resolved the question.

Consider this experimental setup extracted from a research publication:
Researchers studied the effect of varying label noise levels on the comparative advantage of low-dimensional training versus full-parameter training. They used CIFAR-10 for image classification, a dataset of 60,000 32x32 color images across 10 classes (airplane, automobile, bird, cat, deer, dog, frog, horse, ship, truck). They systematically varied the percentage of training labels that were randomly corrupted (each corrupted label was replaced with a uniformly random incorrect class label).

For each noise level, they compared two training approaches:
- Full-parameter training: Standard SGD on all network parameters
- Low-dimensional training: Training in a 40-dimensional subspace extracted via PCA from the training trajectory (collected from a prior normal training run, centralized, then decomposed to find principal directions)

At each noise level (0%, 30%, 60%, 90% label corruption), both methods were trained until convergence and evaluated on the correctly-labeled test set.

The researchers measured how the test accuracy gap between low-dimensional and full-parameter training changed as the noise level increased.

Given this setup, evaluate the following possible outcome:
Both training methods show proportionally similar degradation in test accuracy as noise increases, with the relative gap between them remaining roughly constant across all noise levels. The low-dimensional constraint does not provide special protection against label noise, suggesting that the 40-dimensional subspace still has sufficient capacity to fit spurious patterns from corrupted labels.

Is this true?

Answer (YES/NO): NO